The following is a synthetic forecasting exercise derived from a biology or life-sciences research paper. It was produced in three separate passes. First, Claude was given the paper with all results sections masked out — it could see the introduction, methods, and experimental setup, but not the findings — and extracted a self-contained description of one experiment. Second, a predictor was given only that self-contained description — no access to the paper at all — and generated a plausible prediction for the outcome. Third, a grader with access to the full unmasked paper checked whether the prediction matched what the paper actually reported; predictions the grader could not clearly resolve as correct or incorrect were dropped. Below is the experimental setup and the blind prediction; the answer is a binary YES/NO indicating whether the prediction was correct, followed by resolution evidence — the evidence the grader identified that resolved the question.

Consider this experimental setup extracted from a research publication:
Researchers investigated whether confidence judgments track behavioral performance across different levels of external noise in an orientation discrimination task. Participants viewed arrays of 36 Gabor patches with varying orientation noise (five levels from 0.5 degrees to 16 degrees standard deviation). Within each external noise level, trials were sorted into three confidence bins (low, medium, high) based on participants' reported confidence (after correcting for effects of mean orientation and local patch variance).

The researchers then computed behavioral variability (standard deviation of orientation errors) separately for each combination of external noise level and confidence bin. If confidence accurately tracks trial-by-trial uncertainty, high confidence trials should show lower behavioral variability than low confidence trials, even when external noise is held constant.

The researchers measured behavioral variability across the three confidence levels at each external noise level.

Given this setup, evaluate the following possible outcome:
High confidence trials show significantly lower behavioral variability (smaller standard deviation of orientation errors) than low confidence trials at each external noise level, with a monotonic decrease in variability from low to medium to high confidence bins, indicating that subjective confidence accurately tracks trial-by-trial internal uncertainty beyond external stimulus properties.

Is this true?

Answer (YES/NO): YES